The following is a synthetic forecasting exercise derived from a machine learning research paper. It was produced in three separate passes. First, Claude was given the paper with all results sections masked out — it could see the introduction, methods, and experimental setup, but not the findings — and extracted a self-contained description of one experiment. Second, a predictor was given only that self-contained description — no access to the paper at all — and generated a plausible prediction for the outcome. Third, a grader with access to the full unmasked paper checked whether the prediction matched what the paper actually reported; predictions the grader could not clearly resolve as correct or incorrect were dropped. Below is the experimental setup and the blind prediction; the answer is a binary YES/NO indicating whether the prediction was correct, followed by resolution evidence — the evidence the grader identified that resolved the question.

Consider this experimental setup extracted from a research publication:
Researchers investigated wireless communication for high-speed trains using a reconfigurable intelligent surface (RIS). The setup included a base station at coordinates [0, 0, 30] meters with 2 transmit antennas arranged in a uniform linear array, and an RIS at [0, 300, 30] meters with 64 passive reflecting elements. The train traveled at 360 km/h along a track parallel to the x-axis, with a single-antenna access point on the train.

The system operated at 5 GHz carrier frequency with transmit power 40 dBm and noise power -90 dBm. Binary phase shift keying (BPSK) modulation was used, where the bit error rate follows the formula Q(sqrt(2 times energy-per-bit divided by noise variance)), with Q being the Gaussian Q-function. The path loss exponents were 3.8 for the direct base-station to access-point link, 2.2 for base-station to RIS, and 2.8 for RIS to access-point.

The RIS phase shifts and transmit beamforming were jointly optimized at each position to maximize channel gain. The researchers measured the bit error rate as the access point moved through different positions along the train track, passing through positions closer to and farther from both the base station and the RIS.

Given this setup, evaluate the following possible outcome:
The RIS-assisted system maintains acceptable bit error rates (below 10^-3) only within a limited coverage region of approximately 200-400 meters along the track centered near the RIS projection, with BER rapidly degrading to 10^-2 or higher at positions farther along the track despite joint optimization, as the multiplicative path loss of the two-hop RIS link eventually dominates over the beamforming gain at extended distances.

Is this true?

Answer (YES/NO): NO